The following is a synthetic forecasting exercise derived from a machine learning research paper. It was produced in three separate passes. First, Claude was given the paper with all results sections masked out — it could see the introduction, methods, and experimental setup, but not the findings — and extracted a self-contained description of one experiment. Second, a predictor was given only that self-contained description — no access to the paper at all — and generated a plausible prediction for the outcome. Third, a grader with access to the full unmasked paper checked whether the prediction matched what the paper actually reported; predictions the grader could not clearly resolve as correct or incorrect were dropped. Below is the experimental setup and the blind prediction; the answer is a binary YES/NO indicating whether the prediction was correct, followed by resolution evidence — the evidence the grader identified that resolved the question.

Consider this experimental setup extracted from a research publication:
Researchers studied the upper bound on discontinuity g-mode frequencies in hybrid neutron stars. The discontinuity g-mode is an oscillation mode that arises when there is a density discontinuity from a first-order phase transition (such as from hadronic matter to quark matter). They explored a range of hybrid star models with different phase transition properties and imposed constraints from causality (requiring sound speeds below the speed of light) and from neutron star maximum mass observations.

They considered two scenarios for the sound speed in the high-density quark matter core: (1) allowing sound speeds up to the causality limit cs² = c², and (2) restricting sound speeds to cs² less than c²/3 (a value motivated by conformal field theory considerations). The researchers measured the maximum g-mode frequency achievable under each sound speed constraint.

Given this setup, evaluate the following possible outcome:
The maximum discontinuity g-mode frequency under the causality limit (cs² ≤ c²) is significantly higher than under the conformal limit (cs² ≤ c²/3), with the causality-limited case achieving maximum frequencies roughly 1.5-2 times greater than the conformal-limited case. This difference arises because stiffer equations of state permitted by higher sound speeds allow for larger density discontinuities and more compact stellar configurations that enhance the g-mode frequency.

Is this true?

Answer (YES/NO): YES